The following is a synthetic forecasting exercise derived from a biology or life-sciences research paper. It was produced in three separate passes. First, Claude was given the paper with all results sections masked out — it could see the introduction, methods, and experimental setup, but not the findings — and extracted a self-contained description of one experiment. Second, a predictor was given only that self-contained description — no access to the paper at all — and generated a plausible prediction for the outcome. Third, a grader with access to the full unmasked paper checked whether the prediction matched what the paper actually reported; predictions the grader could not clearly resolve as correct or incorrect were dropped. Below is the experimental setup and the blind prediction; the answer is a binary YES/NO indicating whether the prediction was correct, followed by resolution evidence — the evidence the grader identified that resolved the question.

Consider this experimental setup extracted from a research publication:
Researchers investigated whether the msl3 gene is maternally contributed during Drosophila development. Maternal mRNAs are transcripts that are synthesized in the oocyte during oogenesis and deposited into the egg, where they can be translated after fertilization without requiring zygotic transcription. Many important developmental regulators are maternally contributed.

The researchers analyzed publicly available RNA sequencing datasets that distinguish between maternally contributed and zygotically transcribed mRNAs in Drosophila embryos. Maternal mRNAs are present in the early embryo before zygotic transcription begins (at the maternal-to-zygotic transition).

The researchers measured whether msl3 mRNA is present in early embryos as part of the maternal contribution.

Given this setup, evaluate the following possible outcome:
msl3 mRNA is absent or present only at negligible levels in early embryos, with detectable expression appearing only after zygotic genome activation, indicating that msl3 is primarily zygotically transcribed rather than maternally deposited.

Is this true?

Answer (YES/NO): NO